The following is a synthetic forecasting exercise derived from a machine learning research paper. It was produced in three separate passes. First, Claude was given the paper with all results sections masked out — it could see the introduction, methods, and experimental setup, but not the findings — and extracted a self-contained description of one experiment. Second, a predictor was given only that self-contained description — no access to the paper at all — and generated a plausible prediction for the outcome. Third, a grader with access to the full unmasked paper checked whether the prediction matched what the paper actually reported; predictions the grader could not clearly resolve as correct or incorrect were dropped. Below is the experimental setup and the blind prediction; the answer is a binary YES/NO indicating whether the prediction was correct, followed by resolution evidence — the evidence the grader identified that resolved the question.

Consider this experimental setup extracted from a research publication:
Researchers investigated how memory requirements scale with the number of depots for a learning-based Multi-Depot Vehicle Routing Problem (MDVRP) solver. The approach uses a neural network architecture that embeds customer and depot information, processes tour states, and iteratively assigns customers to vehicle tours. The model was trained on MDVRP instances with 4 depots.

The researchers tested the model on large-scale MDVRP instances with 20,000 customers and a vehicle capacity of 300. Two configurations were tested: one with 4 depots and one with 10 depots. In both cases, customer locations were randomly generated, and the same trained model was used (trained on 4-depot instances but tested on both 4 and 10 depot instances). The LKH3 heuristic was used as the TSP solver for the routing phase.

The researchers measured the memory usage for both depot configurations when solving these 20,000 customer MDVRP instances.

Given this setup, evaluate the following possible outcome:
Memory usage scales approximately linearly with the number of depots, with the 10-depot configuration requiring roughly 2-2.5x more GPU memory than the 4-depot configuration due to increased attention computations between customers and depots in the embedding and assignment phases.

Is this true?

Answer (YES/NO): NO